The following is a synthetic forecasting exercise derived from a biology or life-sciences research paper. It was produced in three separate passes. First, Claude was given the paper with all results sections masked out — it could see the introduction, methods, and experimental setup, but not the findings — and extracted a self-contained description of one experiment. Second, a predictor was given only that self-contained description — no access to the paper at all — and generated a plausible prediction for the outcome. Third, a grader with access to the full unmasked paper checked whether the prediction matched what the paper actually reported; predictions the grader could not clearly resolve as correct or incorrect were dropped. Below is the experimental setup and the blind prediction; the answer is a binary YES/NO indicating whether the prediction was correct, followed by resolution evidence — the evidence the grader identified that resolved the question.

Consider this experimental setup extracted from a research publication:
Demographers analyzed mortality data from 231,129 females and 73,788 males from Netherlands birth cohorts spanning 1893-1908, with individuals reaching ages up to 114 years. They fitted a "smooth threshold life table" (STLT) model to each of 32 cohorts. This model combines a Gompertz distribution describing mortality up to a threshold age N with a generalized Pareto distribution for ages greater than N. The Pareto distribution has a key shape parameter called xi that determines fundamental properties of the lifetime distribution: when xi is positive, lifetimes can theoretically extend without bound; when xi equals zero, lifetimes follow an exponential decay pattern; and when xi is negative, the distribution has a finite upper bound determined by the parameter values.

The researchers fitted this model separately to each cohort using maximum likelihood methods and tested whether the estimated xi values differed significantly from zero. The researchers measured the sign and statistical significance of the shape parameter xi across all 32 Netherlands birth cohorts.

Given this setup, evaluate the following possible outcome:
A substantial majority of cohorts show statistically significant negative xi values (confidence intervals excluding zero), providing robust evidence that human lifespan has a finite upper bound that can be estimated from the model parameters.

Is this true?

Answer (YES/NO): YES